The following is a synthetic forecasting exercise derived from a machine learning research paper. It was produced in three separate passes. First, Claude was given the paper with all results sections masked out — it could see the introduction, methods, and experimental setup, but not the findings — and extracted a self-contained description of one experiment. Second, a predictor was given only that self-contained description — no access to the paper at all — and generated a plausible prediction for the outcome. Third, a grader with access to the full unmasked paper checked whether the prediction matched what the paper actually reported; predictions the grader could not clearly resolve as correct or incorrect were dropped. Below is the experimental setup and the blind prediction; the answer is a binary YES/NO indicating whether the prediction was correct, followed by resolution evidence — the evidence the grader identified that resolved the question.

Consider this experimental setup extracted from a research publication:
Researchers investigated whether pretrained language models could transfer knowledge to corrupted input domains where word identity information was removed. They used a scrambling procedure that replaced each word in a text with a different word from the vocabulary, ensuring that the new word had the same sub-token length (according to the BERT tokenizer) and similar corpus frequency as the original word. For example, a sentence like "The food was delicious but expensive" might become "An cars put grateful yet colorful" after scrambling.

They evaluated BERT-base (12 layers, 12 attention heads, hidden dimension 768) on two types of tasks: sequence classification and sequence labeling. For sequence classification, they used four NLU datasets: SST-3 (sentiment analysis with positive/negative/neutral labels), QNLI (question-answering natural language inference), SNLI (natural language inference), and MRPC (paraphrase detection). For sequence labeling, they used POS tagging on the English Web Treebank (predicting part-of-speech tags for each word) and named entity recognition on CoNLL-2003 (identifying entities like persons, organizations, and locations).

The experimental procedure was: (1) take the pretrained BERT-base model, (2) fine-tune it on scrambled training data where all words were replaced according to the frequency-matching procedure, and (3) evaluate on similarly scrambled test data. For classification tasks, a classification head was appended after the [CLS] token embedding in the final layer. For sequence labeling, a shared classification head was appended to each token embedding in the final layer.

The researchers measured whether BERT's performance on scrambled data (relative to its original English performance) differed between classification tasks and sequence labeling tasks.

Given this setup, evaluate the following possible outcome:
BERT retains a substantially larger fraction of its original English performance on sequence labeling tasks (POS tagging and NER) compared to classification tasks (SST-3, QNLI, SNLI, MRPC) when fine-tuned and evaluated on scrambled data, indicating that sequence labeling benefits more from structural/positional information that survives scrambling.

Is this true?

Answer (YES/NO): NO